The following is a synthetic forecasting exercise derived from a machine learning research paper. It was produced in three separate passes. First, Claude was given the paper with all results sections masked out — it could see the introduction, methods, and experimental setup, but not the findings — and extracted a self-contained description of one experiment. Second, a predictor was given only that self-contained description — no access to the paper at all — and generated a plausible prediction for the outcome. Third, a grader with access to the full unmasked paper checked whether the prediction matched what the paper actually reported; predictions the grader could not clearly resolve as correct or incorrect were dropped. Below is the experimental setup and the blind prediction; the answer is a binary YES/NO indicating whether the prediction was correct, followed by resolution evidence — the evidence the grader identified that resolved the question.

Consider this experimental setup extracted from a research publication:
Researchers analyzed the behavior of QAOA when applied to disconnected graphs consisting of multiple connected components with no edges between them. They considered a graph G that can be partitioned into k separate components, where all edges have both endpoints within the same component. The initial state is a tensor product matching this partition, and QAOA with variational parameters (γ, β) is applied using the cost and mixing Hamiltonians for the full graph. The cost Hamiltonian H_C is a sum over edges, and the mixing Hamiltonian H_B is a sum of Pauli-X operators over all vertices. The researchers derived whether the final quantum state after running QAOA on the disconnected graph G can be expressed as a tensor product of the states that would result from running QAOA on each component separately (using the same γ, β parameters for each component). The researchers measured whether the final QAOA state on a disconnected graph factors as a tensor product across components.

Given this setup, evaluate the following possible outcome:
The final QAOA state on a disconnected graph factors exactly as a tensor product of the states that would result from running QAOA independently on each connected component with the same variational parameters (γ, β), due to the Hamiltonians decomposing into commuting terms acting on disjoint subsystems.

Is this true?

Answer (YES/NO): YES